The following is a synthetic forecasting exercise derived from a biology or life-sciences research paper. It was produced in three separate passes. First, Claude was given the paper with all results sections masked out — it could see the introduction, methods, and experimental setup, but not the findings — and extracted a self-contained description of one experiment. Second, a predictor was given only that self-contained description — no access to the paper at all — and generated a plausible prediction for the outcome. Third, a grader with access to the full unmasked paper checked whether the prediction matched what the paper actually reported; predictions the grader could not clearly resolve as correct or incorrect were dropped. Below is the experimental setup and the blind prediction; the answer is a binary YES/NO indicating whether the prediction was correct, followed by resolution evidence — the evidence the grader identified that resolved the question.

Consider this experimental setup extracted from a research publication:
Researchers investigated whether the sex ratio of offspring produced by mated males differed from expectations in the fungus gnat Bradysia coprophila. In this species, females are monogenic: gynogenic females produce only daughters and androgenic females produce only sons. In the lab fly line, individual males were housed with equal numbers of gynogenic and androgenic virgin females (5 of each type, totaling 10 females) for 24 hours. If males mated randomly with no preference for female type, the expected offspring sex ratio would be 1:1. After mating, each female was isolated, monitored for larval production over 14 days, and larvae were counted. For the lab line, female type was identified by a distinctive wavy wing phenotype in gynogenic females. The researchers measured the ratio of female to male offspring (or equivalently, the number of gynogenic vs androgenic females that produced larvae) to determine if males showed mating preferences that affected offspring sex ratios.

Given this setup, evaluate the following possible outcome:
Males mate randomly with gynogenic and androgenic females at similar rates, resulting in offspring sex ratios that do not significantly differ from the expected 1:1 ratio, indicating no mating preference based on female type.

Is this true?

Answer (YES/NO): NO